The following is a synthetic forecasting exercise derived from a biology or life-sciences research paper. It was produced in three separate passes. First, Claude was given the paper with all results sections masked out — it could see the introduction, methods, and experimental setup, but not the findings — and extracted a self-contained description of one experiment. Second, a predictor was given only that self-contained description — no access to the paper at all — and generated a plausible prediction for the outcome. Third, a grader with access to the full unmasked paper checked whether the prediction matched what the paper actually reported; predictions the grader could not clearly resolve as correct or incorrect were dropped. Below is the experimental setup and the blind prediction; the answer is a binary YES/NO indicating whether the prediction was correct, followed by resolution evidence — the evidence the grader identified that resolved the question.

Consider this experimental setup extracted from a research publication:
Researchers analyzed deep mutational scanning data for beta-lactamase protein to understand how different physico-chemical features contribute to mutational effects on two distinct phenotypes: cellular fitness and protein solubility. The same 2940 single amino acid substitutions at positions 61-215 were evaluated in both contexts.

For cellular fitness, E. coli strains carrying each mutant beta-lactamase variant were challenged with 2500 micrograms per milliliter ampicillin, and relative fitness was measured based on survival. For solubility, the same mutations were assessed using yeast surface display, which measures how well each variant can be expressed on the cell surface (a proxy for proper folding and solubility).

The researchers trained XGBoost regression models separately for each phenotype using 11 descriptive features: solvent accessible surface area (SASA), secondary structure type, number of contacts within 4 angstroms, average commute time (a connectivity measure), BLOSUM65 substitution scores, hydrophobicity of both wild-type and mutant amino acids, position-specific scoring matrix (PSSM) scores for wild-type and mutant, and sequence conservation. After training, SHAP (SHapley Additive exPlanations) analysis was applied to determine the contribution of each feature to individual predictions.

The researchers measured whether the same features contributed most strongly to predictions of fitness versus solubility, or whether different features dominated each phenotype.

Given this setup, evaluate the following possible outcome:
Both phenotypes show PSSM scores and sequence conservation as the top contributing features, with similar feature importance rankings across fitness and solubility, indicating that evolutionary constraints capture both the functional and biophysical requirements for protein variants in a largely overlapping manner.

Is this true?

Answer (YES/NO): NO